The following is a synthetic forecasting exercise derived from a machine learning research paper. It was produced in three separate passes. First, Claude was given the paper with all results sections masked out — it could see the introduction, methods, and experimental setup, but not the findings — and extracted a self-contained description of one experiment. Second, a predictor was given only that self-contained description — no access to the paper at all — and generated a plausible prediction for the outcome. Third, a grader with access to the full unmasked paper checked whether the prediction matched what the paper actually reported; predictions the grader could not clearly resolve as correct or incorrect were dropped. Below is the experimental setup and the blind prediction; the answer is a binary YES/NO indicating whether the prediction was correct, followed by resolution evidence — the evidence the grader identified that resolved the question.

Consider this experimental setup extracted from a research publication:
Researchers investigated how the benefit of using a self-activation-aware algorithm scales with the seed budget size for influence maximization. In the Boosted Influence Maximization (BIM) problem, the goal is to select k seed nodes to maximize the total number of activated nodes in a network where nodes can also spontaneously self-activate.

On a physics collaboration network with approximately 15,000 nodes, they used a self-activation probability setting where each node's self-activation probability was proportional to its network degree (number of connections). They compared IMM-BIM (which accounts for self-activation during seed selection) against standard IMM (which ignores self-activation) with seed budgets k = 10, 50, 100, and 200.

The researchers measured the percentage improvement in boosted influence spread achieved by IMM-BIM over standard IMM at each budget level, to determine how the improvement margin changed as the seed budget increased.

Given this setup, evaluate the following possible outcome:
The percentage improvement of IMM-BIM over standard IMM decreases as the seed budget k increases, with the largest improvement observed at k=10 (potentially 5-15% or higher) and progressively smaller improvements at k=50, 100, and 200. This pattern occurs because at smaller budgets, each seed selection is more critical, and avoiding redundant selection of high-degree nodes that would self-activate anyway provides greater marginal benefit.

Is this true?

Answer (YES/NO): NO